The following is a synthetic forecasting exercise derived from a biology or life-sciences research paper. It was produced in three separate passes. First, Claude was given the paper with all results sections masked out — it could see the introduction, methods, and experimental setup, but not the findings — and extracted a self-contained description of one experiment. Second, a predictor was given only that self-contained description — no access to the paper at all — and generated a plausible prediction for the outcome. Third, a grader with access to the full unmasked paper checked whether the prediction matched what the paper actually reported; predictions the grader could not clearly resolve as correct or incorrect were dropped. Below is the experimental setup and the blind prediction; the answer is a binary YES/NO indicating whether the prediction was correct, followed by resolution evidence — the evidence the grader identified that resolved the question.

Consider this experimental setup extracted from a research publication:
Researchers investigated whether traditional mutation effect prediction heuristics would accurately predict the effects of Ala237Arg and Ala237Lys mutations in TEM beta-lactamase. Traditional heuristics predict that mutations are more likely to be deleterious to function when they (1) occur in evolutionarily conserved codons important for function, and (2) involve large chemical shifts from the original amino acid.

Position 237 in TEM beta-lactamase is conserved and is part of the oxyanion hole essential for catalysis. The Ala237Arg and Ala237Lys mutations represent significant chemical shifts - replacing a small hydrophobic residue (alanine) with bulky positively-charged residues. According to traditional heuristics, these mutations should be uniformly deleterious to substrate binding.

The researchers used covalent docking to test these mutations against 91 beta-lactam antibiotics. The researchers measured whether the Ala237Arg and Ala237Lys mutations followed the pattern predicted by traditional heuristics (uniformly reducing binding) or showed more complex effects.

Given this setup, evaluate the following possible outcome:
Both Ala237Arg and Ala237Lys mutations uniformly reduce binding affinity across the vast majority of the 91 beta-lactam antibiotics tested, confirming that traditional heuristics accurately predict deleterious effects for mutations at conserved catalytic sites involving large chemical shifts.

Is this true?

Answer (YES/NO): NO